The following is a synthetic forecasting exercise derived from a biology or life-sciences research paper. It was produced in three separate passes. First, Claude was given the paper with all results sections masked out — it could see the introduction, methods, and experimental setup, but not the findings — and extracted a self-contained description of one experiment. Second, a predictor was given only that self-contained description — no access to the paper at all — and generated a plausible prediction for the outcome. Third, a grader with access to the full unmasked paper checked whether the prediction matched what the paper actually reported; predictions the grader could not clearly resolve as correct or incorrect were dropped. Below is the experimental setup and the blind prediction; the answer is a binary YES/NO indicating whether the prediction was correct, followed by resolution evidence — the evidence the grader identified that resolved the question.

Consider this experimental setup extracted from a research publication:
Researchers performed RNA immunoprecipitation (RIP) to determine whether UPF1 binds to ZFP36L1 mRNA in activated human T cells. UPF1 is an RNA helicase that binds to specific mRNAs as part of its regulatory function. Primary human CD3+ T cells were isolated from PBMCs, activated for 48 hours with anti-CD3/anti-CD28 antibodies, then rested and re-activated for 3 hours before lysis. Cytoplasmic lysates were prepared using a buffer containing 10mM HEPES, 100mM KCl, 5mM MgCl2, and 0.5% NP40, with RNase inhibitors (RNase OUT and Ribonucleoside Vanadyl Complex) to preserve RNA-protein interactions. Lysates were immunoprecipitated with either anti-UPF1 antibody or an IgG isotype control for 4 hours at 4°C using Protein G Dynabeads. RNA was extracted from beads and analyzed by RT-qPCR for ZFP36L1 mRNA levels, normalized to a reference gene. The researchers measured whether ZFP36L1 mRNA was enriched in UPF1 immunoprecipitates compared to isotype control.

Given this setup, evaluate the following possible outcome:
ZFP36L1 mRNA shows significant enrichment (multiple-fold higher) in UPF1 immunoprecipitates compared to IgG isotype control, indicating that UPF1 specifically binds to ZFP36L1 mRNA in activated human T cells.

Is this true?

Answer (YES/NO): YES